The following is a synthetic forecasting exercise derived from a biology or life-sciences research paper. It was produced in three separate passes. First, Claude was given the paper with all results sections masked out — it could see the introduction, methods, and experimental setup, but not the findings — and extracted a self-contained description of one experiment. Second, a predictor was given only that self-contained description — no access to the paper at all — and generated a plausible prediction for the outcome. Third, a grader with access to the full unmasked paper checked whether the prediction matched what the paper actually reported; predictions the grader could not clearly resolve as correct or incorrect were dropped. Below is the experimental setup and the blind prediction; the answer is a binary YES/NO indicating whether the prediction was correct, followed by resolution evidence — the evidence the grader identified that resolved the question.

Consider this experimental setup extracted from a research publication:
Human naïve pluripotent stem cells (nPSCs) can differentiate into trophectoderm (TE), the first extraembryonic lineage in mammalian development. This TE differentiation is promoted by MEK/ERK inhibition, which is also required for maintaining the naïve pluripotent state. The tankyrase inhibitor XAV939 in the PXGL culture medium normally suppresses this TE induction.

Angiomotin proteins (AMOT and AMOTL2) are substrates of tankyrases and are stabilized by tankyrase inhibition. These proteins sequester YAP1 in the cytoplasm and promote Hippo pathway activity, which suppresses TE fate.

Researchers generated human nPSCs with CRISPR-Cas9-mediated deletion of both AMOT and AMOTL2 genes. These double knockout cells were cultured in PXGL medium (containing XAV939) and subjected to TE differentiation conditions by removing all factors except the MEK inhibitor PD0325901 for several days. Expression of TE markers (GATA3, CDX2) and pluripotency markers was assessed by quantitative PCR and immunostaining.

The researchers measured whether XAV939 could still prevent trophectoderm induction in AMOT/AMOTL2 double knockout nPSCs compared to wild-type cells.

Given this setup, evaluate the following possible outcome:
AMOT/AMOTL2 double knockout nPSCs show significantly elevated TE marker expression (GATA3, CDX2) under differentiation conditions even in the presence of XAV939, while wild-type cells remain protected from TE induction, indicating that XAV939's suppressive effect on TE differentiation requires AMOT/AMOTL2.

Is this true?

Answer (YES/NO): YES